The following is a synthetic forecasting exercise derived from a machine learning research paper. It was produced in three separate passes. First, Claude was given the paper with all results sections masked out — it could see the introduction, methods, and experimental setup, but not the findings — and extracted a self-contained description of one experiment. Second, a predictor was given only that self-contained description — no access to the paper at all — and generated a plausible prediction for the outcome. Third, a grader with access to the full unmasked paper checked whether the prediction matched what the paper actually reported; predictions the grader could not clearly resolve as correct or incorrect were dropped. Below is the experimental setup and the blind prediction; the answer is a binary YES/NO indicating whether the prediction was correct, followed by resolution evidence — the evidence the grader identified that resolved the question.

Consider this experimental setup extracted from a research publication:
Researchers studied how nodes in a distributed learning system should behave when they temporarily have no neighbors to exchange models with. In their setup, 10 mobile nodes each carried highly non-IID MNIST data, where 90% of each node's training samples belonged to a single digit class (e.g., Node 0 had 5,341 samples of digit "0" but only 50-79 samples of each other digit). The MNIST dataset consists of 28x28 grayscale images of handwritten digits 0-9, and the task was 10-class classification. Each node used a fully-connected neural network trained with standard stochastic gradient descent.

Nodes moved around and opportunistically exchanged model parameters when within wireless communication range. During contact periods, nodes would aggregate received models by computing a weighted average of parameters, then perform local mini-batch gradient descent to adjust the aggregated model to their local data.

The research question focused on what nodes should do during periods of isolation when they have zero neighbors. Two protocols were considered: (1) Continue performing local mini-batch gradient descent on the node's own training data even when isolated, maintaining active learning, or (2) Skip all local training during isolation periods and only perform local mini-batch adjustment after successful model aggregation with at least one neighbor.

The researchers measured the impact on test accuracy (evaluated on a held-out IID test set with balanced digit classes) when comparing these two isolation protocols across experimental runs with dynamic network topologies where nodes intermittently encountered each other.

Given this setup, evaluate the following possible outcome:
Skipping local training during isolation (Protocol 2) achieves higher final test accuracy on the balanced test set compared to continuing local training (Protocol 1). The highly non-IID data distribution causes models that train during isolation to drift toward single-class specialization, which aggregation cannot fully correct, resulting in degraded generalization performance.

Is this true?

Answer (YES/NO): YES